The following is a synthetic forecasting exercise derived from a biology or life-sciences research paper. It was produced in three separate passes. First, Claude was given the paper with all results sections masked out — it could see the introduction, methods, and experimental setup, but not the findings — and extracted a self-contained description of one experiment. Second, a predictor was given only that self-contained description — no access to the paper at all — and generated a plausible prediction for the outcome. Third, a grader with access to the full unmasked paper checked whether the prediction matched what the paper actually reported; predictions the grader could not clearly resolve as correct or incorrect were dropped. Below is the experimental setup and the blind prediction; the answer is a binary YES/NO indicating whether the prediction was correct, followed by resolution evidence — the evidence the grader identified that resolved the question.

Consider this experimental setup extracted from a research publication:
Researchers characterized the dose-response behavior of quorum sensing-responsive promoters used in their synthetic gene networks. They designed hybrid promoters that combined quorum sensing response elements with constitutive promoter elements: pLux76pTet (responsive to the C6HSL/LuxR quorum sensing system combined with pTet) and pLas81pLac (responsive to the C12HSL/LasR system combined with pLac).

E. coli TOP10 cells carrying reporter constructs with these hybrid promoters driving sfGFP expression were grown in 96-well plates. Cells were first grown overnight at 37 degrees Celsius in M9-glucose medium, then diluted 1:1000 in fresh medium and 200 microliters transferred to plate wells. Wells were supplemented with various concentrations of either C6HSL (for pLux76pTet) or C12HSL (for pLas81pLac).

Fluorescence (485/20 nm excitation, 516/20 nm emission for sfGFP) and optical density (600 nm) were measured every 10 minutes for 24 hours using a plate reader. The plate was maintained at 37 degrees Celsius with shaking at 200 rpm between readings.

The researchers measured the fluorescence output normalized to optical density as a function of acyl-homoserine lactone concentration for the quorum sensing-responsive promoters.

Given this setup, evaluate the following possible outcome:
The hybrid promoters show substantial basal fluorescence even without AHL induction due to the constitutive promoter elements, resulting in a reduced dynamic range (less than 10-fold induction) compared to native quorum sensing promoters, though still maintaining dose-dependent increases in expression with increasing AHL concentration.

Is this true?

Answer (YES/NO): NO